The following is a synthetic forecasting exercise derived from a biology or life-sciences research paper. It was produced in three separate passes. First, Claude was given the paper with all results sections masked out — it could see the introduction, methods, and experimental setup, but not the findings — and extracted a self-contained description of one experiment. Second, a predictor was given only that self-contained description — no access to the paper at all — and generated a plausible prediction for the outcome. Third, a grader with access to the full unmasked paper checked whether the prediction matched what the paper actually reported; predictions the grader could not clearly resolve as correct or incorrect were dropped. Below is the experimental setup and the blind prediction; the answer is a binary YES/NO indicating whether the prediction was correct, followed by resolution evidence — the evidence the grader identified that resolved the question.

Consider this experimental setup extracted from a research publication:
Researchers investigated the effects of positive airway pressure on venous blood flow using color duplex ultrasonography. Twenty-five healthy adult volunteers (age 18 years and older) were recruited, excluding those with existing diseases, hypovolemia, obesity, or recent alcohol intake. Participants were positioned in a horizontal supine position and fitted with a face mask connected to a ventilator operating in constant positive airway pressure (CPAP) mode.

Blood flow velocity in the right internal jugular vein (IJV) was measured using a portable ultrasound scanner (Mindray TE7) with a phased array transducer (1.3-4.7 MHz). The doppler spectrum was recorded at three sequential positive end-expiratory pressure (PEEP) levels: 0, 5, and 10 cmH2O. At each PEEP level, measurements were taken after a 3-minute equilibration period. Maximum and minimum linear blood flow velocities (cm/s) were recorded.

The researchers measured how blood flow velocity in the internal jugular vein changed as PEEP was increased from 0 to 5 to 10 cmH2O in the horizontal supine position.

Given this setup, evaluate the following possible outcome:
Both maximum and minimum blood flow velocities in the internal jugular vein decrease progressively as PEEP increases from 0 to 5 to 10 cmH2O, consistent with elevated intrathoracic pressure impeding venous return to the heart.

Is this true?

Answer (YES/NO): NO